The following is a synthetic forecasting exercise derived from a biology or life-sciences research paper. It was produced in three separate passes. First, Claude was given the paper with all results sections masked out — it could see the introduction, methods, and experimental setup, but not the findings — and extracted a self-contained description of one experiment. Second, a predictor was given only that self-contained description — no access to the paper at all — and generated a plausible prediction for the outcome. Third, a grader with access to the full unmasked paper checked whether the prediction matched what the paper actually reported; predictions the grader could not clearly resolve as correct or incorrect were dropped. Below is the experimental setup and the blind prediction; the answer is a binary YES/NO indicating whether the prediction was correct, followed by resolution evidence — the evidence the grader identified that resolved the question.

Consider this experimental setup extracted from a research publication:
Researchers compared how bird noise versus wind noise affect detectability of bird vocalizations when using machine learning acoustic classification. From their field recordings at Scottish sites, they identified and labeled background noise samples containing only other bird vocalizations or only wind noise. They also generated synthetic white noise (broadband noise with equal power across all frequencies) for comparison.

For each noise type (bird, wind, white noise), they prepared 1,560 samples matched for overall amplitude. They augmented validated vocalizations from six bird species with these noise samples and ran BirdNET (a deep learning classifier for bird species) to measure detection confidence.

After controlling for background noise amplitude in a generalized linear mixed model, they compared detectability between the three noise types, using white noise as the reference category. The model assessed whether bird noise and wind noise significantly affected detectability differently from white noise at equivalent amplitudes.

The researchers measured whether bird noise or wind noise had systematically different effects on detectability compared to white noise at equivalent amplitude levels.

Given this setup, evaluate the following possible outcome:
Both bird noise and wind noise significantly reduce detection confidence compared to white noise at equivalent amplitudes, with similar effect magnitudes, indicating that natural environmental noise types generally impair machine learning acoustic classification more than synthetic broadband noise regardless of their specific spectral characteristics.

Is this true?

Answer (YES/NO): NO